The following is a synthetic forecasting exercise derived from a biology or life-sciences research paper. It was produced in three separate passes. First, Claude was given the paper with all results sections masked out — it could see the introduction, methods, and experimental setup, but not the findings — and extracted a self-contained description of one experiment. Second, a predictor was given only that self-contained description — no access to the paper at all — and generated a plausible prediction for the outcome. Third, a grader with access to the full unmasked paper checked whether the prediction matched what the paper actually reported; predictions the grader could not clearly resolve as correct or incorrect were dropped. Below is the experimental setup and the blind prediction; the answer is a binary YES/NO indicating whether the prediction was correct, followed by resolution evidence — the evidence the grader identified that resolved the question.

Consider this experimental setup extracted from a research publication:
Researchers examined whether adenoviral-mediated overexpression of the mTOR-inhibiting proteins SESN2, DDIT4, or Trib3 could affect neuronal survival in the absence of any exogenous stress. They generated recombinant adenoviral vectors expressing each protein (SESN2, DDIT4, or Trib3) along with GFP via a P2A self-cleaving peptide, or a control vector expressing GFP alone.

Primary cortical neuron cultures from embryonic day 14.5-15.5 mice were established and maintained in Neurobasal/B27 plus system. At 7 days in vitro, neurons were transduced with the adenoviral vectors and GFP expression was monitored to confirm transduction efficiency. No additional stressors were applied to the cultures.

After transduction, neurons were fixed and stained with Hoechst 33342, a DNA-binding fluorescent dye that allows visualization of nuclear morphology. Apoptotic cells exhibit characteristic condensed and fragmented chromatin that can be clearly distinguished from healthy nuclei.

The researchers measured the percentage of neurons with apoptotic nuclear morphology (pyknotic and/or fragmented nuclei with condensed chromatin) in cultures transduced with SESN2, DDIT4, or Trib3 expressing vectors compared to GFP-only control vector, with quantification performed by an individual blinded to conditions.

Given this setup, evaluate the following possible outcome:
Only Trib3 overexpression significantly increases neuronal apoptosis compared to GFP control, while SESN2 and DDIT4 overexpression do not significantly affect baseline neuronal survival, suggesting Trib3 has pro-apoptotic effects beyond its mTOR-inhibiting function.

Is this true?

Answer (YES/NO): NO